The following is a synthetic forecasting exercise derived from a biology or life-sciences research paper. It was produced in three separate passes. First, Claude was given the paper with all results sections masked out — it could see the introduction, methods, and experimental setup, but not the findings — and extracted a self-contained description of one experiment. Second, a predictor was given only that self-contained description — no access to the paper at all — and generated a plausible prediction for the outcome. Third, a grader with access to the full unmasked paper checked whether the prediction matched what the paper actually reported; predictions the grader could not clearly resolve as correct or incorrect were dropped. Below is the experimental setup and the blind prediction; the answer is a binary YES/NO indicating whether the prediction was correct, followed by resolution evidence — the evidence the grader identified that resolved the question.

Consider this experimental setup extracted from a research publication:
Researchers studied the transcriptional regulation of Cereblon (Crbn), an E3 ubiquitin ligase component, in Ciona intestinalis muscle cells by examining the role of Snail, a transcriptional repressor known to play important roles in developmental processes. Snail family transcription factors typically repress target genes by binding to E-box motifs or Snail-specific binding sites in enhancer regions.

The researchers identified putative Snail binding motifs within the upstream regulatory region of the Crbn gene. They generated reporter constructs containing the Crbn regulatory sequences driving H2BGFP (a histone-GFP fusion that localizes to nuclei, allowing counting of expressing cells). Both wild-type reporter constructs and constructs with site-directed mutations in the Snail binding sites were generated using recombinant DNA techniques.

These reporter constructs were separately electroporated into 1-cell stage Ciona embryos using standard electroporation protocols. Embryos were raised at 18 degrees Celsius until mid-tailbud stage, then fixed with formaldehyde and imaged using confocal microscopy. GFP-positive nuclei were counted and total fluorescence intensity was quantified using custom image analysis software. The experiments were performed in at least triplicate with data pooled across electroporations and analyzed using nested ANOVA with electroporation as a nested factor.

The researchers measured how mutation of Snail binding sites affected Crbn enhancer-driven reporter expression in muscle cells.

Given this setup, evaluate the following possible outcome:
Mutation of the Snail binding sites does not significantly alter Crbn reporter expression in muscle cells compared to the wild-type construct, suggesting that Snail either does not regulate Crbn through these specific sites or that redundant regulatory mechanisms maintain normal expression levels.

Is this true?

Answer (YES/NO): NO